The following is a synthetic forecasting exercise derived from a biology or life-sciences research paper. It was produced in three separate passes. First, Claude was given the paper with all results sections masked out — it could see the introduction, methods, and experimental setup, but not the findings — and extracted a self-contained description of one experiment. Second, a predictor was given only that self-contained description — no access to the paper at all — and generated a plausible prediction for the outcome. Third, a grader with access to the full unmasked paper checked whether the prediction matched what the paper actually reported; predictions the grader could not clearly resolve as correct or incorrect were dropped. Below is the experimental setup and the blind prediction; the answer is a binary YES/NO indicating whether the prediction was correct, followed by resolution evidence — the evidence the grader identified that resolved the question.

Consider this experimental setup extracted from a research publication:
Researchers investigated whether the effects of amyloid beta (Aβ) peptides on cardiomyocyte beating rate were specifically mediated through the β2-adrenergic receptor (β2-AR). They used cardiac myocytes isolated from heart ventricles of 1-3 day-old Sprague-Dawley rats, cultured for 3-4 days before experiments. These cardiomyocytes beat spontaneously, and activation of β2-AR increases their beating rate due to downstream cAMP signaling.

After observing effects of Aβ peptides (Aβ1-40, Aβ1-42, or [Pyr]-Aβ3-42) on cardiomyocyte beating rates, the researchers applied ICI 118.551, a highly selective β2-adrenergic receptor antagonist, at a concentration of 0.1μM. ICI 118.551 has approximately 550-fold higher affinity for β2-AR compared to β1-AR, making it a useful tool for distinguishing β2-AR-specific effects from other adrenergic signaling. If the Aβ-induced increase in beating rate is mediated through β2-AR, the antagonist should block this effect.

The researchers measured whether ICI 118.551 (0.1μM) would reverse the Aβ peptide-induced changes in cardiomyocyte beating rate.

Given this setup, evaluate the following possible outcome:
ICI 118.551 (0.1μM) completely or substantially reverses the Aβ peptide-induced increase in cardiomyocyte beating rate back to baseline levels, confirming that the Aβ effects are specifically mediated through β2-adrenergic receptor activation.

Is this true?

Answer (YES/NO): YES